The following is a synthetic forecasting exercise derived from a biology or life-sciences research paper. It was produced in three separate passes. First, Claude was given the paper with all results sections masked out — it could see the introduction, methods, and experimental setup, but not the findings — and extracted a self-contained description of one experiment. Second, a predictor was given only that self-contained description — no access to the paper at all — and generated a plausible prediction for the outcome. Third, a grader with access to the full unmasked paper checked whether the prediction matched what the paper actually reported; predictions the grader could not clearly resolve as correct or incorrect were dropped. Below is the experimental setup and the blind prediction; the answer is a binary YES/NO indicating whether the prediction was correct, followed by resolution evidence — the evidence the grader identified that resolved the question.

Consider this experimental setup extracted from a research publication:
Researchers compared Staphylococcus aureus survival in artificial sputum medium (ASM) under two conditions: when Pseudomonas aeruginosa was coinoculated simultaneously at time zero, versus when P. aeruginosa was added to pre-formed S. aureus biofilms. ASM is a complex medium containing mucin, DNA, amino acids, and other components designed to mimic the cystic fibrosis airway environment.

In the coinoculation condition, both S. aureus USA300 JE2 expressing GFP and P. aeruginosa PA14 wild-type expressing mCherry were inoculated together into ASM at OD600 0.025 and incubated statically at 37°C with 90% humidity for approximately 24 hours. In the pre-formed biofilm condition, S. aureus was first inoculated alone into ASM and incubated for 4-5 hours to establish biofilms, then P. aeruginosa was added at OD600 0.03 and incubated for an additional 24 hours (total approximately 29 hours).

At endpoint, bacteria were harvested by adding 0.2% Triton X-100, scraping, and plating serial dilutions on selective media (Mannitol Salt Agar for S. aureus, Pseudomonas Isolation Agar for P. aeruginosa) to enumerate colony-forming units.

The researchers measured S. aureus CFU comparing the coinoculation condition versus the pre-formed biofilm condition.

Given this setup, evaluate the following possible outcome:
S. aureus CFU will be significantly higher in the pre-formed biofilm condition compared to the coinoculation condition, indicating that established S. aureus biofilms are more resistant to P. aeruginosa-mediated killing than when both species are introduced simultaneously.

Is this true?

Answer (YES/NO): YES